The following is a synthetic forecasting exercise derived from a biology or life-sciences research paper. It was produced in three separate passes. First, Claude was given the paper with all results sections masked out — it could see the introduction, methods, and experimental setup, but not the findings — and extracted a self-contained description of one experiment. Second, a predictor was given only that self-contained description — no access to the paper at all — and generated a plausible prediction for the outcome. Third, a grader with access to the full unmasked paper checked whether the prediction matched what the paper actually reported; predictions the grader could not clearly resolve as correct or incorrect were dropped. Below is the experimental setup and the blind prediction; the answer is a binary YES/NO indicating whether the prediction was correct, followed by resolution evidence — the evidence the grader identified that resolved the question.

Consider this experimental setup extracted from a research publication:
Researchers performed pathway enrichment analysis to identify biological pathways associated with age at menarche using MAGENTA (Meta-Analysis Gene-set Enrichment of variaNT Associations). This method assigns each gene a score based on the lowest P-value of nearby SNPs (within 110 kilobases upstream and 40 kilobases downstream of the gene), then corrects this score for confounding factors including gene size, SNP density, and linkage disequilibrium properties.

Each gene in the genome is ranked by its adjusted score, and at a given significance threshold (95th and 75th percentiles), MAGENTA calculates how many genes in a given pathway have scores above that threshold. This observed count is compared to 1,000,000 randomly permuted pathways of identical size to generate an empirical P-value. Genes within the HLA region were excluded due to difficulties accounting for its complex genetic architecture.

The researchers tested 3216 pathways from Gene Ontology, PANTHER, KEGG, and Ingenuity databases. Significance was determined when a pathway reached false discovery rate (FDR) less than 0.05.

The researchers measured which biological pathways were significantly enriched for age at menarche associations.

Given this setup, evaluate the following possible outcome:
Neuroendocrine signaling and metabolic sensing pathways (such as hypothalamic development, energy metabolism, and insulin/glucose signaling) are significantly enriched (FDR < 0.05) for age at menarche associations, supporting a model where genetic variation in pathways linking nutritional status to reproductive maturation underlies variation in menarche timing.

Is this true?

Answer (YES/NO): NO